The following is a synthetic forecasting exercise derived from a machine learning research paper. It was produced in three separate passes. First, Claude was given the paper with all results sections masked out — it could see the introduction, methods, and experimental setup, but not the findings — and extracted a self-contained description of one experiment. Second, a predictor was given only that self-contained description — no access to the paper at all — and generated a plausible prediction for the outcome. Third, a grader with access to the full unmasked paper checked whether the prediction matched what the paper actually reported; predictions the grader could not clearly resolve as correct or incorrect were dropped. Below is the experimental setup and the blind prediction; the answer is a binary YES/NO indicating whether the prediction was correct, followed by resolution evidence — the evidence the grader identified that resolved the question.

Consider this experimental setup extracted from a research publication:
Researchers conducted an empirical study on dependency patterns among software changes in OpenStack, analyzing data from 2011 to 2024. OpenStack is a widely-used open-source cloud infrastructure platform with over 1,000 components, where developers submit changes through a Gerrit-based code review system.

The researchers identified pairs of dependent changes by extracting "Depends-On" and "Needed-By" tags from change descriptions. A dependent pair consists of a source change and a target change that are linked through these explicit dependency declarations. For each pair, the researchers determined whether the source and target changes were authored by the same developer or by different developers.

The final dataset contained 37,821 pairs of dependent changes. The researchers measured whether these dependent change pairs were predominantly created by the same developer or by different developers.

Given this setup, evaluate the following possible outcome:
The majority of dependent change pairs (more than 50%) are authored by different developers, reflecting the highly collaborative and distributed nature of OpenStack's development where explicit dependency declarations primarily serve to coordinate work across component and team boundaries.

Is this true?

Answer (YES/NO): NO